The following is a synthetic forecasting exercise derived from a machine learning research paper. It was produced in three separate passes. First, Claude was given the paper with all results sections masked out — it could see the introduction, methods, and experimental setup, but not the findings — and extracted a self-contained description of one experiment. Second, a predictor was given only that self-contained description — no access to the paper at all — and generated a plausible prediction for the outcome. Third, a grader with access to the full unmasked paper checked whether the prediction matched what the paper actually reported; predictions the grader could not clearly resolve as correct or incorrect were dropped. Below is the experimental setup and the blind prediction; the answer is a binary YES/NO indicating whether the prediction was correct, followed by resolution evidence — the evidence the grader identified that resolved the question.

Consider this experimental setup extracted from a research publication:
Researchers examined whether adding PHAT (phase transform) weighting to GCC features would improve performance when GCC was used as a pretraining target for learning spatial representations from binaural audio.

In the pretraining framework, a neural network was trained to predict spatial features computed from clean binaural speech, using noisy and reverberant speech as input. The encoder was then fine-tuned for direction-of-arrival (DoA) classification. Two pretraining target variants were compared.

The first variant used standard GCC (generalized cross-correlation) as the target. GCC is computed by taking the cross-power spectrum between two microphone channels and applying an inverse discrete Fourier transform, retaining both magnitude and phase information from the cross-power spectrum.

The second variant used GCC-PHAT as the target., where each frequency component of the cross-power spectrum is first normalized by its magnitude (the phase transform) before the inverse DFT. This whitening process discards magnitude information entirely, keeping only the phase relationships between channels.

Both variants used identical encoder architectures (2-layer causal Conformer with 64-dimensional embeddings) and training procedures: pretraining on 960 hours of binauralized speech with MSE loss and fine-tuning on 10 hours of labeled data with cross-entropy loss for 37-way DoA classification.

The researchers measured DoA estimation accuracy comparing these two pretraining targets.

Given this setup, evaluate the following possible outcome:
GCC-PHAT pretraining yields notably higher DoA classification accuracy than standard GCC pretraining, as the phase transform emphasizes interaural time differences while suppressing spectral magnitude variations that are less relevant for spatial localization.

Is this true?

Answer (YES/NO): YES